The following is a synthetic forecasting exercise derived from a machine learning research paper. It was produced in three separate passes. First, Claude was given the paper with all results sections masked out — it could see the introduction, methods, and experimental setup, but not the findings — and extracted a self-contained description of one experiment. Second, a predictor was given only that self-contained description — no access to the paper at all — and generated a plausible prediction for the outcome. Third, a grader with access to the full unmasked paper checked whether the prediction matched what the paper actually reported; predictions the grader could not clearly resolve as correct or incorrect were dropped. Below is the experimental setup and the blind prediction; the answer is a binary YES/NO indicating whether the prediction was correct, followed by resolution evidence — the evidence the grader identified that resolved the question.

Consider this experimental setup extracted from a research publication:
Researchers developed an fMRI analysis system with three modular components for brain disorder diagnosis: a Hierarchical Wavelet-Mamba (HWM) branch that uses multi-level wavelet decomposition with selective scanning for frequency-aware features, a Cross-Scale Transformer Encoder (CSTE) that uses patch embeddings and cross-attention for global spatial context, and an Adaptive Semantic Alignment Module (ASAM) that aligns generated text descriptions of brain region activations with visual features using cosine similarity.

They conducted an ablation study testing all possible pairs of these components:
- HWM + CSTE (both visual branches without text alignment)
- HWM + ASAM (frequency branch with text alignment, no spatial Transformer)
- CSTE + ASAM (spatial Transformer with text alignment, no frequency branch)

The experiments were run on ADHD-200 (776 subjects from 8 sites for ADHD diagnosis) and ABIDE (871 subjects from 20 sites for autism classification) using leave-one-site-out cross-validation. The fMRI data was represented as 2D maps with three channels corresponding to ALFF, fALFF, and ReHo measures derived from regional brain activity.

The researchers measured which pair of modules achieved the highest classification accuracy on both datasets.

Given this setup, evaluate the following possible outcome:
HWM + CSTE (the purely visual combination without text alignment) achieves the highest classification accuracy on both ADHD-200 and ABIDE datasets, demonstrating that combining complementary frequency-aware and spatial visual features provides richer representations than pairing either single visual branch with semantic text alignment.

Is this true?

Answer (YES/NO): YES